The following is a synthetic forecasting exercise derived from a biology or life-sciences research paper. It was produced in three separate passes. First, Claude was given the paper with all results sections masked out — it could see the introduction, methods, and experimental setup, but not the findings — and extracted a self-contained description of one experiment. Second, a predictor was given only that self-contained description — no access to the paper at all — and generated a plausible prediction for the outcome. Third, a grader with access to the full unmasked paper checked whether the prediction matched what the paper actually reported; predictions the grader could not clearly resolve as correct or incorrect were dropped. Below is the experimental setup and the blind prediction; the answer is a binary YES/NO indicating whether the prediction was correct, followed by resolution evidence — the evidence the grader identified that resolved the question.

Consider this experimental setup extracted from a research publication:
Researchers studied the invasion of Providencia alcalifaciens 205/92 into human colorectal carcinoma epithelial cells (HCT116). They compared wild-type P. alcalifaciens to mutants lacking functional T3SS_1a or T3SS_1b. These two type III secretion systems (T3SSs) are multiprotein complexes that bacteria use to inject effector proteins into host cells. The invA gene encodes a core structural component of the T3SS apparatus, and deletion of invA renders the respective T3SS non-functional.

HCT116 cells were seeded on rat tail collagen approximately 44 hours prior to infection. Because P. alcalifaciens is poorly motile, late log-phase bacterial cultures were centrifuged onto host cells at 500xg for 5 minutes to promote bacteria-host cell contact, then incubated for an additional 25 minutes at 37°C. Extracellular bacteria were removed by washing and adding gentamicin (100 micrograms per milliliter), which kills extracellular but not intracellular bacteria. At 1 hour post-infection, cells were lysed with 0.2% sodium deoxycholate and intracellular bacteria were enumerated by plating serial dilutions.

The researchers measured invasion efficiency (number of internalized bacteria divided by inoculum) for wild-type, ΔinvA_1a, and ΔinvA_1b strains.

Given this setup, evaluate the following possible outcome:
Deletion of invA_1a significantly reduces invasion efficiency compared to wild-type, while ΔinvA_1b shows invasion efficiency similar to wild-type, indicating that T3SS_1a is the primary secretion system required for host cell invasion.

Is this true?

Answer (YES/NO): YES